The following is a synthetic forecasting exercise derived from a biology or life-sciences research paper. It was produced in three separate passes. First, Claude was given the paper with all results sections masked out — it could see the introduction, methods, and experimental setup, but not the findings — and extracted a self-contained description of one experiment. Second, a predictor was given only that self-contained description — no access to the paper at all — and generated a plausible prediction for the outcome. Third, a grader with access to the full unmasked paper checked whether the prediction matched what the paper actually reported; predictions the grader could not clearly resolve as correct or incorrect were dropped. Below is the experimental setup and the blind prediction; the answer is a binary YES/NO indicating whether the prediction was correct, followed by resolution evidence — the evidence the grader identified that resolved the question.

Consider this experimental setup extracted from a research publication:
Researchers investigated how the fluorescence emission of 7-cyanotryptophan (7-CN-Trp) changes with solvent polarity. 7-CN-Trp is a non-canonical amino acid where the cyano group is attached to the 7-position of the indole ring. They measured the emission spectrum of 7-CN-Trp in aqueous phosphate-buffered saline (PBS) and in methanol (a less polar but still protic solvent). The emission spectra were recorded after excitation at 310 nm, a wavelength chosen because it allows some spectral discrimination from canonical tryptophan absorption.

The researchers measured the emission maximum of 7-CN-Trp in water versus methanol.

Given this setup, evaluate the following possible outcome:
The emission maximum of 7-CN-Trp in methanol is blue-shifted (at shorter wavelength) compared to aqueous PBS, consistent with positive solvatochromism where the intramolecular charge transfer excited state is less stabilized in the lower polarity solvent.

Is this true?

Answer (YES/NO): YES